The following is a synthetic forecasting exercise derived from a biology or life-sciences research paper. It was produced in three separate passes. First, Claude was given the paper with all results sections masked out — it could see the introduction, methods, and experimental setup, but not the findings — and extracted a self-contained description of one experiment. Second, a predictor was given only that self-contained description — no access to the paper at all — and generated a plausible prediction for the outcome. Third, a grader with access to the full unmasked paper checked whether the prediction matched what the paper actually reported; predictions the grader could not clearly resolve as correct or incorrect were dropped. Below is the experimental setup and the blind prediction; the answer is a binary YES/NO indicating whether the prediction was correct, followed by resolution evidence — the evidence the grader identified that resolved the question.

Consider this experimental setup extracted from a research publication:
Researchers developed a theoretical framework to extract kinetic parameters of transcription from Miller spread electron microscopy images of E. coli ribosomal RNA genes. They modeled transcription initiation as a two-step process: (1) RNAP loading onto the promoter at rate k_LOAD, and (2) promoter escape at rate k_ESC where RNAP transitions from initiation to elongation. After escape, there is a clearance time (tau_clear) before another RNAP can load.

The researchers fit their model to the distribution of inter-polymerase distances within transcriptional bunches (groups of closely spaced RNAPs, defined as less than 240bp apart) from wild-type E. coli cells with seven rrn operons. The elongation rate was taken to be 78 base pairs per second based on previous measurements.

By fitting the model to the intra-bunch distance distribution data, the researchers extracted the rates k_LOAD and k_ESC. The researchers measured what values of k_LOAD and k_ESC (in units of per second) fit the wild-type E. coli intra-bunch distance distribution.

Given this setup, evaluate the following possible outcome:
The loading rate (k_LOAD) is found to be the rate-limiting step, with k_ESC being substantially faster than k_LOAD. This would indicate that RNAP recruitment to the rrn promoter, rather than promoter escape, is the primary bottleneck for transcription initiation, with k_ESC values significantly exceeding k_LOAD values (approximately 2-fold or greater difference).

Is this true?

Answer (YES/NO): NO